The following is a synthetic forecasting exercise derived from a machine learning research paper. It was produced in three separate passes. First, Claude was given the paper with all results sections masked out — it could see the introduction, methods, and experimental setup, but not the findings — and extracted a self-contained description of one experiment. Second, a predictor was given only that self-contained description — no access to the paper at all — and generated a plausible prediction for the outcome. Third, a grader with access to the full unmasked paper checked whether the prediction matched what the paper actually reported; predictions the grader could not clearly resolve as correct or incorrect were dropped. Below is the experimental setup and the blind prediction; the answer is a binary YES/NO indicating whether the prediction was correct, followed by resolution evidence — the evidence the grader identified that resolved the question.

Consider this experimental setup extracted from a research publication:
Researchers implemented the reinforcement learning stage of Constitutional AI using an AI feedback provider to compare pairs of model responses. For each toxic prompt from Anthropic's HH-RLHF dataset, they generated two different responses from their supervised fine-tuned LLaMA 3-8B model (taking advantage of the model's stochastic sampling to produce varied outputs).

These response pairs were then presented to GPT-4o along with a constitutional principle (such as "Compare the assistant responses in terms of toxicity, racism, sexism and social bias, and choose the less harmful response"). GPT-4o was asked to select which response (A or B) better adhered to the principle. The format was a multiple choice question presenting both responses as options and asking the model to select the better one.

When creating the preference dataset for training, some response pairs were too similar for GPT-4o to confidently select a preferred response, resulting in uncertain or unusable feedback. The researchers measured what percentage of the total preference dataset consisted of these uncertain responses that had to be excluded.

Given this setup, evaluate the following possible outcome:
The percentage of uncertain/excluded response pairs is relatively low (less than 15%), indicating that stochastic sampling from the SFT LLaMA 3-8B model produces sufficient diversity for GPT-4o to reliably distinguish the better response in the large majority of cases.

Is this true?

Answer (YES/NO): YES